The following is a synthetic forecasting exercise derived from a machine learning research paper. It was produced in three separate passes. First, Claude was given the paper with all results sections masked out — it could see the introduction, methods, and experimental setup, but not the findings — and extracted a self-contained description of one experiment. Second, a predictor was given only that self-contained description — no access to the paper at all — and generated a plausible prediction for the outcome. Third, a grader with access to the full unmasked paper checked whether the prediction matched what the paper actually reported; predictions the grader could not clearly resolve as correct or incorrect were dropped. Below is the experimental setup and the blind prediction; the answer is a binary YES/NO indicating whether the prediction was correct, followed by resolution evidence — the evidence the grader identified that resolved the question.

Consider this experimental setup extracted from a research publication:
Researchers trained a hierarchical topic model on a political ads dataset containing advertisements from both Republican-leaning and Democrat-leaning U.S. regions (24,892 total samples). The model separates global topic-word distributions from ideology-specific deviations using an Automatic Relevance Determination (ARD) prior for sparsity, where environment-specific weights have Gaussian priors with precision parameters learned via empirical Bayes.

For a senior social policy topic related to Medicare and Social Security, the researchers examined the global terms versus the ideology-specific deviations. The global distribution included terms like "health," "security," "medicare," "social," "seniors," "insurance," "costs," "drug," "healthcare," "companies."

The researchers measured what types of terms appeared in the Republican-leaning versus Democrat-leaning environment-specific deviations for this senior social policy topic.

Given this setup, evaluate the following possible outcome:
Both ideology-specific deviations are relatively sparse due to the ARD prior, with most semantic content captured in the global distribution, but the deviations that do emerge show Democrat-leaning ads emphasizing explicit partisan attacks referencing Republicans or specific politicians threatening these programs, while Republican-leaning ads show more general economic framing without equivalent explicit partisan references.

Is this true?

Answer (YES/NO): NO